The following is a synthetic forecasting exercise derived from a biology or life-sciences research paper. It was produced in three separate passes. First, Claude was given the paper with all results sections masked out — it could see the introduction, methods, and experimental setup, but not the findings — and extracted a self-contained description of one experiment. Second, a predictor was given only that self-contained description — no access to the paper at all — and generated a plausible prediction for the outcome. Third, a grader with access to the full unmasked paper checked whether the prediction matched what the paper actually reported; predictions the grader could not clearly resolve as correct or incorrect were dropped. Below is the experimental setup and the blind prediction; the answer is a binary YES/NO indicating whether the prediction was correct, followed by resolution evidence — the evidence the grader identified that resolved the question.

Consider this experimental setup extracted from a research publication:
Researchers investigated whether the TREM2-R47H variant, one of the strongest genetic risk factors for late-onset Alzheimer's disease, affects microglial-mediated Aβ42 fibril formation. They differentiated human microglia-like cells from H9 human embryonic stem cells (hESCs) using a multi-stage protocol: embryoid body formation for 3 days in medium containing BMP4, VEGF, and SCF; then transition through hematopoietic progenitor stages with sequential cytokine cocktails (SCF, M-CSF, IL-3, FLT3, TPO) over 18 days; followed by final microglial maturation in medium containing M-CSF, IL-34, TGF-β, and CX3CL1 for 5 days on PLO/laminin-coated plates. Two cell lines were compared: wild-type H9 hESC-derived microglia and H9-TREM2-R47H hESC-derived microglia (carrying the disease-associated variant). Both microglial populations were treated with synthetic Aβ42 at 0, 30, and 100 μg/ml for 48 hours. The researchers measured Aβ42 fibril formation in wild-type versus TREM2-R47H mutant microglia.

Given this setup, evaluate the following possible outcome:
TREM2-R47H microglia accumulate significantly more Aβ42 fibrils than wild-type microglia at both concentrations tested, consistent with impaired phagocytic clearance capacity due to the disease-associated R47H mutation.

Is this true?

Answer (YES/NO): NO